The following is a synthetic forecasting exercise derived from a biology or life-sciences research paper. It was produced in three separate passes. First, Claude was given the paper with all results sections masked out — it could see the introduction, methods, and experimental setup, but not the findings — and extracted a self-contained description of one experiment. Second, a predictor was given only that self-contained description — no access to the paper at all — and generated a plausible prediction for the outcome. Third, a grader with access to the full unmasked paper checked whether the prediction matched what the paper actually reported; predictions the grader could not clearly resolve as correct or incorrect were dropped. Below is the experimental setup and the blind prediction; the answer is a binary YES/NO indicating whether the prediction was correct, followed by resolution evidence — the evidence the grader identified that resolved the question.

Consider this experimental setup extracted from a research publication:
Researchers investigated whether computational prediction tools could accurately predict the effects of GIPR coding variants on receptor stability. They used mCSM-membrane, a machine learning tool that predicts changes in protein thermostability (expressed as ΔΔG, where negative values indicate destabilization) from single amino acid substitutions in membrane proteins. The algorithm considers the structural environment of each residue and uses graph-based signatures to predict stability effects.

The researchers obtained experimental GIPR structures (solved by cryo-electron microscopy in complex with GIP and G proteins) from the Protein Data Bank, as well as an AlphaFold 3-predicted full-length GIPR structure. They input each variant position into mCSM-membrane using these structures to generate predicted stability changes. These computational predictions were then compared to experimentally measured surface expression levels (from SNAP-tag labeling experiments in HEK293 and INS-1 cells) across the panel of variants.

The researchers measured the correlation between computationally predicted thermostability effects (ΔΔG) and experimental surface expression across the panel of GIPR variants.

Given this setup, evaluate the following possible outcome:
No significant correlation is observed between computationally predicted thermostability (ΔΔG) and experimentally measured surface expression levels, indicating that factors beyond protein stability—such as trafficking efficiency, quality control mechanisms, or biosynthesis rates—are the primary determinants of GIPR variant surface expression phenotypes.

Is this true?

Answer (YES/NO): NO